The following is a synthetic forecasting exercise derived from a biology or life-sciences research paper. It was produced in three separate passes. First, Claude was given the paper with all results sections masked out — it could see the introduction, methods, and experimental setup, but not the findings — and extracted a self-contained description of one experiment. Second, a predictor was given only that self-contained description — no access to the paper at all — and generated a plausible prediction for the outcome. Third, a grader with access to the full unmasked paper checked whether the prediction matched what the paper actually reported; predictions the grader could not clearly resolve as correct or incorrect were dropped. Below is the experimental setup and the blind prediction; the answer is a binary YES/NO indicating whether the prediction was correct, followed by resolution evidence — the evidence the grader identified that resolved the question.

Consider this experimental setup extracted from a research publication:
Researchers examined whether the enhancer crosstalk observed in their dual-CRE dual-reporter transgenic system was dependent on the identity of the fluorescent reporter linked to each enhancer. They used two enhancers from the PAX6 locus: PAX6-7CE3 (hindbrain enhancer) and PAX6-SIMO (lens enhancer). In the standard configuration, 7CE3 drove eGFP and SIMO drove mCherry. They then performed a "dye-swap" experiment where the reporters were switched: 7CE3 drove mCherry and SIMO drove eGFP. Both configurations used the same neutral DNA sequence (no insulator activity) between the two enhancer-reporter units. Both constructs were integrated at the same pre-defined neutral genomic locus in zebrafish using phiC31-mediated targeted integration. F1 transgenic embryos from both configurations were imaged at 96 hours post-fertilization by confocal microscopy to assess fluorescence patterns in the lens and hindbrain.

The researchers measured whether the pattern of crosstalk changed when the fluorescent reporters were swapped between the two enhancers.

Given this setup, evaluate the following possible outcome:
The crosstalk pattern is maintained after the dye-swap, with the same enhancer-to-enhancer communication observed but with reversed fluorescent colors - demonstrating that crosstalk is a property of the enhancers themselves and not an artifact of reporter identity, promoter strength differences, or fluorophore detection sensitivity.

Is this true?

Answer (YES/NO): YES